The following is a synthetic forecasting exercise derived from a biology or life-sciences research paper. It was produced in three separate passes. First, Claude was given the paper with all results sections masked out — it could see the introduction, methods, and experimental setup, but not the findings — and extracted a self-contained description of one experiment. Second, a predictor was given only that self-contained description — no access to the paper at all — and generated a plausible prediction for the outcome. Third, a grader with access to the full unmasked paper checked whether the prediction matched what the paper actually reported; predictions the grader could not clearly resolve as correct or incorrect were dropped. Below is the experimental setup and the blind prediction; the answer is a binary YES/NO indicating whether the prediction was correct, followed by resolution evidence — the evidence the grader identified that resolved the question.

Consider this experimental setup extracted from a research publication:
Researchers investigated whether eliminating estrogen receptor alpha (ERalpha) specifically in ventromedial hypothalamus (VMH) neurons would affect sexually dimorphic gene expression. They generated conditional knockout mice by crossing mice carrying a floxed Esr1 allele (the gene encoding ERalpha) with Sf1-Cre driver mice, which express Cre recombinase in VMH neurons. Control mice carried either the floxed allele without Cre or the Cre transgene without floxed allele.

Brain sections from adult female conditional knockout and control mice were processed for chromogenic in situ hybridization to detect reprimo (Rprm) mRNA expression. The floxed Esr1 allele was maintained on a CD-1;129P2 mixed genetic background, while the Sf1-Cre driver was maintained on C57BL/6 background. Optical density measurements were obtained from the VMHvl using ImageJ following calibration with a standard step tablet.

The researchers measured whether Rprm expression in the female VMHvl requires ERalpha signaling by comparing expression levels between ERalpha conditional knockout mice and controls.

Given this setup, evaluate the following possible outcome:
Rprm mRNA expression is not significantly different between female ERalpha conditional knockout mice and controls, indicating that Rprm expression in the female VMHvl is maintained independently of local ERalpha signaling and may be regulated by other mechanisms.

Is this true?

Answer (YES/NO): YES